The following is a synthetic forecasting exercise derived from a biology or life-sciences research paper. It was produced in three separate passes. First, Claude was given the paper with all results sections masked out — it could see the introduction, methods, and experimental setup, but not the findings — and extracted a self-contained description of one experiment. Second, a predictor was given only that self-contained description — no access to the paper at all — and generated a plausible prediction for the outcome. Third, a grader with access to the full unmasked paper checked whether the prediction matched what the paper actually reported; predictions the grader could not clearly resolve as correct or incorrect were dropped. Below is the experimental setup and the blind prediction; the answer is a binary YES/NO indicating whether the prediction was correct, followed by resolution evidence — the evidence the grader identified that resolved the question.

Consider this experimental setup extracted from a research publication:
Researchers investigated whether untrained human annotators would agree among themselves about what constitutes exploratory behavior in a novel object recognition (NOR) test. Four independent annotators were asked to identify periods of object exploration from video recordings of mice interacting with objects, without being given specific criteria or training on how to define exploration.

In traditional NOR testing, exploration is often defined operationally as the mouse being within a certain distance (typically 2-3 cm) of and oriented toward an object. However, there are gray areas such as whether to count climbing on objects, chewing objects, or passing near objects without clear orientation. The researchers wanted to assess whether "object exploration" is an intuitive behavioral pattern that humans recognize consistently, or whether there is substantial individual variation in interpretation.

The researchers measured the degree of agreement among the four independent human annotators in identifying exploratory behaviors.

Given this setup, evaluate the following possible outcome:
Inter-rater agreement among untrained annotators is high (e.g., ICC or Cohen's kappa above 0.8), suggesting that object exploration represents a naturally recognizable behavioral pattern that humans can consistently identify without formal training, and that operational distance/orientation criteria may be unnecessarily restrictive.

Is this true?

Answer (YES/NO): YES